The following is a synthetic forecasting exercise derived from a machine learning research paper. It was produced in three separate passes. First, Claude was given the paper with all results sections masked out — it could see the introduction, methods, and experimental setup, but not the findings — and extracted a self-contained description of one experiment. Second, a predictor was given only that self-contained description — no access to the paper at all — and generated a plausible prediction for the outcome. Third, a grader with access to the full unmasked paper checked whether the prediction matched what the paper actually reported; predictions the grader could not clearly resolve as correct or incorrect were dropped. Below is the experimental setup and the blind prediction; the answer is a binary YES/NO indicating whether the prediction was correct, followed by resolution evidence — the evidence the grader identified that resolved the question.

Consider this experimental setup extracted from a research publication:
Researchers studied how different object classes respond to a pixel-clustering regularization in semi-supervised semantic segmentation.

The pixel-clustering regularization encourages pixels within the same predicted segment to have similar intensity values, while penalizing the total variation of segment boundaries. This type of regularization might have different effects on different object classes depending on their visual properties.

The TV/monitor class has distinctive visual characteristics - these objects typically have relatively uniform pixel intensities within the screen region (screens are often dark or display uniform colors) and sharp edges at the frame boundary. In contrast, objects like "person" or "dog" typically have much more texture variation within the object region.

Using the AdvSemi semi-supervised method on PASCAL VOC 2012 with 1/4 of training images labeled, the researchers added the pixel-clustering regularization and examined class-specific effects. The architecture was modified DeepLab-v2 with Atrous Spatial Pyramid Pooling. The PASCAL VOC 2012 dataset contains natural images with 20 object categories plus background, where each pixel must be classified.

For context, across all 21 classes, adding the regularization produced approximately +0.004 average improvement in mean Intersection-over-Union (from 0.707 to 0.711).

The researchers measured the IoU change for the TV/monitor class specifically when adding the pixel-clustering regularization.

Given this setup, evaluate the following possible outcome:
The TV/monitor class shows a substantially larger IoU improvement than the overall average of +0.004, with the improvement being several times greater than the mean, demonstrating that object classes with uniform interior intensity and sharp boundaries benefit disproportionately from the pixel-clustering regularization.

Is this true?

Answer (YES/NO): YES